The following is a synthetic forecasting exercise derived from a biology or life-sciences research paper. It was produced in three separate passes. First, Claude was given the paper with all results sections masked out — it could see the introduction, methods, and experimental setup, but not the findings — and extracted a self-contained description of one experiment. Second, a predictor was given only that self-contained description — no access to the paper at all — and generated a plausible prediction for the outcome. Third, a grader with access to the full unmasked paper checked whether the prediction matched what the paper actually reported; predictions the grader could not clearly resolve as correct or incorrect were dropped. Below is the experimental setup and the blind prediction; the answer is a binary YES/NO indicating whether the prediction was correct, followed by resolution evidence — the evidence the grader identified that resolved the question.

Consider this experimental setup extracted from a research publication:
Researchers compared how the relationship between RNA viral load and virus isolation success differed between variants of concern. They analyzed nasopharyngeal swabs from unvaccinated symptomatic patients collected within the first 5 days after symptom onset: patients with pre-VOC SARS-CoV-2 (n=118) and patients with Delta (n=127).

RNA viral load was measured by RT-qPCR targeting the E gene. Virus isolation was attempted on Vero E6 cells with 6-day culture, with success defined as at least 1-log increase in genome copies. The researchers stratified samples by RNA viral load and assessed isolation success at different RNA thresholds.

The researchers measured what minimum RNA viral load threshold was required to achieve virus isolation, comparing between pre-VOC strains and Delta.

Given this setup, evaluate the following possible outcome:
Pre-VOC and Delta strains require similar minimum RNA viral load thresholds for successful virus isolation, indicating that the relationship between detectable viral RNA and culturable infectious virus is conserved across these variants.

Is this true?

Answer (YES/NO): NO